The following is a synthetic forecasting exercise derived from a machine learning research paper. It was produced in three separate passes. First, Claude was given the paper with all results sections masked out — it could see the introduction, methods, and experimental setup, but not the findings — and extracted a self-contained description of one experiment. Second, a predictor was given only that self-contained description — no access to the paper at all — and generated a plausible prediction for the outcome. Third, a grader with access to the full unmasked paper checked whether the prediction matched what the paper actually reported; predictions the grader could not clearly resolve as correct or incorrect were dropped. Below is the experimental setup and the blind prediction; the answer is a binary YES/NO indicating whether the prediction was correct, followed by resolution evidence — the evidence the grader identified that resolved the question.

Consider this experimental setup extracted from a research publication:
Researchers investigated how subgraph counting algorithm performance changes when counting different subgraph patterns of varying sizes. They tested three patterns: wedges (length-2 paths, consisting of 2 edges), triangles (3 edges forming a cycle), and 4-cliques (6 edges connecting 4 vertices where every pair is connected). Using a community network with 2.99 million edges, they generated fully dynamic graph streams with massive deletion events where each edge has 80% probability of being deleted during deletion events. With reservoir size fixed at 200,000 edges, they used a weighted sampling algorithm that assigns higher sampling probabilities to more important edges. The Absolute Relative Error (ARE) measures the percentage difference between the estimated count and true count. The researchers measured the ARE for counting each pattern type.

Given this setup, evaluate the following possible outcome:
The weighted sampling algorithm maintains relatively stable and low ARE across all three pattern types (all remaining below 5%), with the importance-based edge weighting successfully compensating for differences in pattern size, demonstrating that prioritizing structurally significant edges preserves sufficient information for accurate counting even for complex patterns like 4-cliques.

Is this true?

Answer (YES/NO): NO